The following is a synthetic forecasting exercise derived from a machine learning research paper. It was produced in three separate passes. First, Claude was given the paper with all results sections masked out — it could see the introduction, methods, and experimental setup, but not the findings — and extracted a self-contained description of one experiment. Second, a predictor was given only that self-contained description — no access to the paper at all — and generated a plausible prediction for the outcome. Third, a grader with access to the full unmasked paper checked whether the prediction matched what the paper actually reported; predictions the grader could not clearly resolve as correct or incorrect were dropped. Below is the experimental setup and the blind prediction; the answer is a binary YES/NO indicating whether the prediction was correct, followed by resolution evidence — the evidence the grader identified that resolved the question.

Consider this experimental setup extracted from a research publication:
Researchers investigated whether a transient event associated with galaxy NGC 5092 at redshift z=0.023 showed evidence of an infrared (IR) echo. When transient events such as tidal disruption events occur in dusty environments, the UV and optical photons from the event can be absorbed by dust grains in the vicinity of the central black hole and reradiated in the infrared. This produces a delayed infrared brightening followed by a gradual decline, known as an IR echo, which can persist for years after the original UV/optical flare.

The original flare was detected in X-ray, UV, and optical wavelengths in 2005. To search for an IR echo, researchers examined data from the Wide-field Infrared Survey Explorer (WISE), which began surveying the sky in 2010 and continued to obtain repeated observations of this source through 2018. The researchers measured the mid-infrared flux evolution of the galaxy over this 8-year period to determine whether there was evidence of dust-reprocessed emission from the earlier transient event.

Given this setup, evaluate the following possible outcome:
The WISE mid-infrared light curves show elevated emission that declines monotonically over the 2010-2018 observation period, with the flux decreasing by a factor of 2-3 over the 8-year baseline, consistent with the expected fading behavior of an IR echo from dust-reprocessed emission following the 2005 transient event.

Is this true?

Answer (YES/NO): NO